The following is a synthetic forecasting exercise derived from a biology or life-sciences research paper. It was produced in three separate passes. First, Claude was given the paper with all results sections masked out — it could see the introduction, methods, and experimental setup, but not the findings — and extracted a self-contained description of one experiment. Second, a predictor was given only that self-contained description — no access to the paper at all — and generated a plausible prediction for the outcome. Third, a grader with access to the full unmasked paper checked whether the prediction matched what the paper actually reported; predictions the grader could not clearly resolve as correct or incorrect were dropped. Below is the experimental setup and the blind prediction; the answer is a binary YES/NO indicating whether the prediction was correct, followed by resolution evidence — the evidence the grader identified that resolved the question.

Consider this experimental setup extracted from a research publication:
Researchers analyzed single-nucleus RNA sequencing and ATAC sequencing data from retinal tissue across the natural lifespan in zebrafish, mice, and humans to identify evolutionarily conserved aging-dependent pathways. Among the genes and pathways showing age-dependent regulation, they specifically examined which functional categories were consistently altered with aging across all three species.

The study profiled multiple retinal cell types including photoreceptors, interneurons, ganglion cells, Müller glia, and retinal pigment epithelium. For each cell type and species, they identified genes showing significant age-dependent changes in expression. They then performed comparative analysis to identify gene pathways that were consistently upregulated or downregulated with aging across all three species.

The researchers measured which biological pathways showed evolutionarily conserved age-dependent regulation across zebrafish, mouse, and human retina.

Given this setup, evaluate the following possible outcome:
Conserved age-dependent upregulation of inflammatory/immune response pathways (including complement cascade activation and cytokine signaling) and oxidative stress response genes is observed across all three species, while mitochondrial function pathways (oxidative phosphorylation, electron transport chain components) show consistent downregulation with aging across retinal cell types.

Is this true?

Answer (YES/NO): NO